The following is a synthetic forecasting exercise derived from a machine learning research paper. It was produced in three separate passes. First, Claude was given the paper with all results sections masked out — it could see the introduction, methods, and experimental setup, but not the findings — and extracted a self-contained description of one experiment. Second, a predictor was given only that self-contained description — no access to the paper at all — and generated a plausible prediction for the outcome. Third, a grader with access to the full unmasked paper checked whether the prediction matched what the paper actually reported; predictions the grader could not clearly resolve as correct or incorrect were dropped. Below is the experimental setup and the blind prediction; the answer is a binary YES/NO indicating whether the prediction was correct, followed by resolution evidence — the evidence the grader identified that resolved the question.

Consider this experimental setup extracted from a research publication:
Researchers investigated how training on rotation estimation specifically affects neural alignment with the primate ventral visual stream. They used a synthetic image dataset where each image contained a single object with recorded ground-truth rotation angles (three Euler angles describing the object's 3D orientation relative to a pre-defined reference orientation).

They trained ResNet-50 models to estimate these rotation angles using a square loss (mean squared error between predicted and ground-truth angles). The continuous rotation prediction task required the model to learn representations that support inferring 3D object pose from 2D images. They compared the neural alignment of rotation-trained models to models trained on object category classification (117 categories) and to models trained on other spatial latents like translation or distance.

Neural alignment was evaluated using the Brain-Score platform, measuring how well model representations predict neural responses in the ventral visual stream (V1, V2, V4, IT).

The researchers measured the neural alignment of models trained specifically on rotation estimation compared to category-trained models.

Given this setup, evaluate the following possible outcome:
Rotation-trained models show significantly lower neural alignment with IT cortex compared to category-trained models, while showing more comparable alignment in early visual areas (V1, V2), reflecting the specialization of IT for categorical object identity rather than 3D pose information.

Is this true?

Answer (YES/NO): NO